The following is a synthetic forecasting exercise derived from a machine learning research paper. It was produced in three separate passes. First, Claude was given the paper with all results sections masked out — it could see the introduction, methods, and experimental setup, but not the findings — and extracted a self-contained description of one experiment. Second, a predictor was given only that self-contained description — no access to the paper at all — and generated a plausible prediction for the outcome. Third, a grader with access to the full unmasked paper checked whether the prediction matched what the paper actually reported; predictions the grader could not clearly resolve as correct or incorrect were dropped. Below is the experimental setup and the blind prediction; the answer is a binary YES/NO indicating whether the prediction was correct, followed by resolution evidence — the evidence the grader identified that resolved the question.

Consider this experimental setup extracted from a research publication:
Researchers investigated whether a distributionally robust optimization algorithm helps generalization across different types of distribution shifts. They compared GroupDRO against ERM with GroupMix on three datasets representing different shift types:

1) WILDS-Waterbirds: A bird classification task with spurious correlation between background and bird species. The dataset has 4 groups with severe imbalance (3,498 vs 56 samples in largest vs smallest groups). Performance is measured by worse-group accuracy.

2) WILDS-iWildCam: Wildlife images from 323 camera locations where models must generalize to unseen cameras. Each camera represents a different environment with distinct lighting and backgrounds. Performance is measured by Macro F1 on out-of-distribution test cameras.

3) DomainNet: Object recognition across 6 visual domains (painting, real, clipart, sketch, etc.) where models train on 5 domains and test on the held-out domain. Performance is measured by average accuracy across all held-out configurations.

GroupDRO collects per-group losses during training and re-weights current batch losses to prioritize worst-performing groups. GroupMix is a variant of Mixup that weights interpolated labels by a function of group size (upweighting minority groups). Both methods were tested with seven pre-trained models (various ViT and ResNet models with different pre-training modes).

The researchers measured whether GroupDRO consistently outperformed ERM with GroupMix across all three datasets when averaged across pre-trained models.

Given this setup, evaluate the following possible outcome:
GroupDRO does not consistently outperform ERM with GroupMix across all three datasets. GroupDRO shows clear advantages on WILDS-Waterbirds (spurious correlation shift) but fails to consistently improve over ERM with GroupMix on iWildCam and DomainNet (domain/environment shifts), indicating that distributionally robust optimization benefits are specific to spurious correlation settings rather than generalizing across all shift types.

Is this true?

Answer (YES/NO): YES